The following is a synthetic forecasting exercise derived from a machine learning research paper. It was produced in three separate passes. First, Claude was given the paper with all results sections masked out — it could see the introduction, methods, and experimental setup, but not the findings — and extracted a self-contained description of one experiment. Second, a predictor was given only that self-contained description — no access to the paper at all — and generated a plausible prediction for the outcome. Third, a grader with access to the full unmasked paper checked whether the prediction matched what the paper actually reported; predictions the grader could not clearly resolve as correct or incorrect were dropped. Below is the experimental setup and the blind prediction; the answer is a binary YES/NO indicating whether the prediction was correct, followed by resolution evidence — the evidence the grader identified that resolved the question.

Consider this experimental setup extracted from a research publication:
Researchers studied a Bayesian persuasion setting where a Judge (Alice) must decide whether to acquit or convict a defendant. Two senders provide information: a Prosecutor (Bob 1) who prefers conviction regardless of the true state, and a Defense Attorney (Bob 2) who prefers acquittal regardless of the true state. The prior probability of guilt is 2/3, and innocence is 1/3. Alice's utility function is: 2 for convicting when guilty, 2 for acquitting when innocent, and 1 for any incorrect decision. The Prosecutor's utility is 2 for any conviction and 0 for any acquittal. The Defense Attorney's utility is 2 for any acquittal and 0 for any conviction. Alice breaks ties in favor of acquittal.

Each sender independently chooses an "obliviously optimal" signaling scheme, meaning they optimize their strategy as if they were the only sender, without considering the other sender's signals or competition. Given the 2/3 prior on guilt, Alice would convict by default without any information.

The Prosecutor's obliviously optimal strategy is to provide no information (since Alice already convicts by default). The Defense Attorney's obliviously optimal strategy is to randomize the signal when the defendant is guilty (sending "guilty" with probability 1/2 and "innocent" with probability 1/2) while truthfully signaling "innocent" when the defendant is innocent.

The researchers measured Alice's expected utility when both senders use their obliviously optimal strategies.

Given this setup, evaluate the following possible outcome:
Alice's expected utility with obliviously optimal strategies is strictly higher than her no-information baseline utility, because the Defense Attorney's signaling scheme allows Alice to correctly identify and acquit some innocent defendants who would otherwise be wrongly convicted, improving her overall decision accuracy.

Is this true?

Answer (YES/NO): NO